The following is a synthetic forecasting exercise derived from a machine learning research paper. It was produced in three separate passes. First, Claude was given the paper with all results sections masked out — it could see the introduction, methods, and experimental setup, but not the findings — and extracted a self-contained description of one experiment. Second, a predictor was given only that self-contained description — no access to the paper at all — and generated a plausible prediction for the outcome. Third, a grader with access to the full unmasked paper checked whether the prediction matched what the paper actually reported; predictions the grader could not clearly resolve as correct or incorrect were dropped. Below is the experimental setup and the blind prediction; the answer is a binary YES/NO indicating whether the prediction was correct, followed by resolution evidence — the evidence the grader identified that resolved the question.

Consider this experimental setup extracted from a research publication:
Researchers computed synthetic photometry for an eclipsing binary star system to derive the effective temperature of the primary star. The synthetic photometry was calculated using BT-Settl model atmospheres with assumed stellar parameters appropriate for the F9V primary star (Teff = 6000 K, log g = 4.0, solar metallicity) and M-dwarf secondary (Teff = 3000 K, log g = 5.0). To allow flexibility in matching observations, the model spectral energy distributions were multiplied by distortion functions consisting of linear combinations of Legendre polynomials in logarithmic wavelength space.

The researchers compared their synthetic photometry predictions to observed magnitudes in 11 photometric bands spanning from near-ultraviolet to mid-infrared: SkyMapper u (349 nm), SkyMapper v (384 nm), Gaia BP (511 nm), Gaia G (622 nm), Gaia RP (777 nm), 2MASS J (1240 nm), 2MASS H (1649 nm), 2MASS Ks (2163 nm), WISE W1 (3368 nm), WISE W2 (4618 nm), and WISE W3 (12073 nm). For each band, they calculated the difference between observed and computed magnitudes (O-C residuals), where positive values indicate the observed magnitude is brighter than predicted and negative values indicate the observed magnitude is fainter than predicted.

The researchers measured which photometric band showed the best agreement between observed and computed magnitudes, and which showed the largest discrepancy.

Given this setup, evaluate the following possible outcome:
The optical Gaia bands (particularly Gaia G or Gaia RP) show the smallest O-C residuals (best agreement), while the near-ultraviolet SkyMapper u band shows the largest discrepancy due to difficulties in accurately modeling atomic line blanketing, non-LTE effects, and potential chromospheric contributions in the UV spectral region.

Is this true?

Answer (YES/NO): NO